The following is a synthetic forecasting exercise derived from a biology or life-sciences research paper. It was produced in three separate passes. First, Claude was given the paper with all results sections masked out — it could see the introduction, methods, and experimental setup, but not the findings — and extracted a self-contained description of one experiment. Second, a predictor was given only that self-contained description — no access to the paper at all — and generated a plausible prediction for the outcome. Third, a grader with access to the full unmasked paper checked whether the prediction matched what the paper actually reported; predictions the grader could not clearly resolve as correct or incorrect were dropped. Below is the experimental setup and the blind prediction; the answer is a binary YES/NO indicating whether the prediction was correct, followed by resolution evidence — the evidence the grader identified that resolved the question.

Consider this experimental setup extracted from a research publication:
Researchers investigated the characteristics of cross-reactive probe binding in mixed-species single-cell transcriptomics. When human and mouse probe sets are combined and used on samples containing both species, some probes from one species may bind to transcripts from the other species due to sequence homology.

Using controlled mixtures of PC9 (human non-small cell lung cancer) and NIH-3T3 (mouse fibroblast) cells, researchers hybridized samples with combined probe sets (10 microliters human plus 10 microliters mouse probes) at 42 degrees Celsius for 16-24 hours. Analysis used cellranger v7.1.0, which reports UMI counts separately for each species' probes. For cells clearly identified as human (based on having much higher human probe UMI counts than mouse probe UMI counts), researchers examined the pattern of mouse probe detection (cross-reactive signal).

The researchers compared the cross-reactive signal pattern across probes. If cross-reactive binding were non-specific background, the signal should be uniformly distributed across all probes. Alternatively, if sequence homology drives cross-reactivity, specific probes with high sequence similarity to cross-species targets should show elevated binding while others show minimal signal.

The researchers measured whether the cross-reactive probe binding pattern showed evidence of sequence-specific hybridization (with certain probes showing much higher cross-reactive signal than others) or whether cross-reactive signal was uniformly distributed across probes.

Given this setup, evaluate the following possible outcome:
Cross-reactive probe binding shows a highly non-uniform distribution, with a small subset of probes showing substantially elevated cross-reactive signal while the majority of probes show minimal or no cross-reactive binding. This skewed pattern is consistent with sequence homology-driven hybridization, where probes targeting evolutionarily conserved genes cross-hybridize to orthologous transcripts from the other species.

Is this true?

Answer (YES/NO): YES